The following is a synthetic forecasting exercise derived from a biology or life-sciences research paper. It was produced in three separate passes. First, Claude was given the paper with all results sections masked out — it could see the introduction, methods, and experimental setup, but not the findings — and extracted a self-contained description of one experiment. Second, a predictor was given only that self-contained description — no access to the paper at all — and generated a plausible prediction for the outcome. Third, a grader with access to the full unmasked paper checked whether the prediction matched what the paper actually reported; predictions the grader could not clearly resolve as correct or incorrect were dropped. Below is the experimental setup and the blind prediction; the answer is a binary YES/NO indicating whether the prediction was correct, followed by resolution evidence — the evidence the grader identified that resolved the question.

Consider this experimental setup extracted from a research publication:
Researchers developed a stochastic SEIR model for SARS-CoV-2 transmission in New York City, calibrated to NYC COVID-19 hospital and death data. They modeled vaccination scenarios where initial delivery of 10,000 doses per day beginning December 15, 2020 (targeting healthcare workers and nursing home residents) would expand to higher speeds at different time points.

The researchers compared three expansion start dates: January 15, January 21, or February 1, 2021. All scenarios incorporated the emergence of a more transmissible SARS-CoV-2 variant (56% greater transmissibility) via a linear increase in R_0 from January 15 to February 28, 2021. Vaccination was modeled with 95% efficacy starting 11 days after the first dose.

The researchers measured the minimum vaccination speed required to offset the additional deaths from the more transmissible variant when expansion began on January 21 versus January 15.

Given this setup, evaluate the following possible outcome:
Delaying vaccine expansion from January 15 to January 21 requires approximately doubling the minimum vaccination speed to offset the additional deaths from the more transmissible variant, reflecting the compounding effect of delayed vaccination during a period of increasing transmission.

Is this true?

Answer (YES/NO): NO